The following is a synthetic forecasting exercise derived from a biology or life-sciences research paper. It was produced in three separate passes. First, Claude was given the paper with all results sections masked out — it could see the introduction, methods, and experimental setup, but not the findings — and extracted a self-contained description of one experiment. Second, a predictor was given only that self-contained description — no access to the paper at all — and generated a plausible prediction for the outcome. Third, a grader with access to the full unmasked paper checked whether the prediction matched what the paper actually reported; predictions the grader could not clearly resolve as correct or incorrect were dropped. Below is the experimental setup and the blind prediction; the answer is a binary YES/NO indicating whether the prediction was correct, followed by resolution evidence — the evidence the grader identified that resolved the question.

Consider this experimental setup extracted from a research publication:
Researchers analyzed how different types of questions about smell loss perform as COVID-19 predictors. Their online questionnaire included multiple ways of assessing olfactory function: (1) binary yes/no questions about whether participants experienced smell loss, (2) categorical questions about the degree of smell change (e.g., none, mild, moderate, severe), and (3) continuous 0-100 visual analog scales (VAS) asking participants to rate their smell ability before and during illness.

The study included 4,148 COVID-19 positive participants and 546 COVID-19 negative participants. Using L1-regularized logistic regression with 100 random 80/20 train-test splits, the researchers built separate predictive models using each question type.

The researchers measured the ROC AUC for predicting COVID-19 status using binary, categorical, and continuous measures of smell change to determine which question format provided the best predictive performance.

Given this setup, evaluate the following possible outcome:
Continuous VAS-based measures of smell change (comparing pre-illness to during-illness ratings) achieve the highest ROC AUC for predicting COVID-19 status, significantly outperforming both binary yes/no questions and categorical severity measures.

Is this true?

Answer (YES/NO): YES